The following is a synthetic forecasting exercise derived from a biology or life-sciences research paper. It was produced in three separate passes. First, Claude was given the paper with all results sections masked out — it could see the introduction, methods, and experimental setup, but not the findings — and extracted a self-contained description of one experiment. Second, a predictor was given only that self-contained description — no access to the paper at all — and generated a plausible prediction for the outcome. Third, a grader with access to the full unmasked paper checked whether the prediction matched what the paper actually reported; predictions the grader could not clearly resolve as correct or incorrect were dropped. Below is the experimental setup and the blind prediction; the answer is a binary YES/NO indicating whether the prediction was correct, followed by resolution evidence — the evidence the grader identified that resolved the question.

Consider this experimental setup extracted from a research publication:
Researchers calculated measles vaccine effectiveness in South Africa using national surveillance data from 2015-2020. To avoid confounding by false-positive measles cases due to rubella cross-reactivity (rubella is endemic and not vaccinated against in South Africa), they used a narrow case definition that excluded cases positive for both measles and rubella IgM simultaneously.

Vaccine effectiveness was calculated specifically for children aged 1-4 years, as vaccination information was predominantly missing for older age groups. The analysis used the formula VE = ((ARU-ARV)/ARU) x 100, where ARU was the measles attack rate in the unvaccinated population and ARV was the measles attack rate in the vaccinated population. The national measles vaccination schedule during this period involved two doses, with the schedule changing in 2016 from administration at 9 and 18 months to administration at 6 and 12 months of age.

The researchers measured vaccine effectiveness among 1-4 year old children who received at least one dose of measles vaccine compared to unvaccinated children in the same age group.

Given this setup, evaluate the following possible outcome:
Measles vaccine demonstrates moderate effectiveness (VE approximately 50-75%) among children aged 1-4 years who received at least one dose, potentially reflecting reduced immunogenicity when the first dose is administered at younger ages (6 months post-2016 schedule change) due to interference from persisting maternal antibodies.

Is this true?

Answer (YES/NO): NO